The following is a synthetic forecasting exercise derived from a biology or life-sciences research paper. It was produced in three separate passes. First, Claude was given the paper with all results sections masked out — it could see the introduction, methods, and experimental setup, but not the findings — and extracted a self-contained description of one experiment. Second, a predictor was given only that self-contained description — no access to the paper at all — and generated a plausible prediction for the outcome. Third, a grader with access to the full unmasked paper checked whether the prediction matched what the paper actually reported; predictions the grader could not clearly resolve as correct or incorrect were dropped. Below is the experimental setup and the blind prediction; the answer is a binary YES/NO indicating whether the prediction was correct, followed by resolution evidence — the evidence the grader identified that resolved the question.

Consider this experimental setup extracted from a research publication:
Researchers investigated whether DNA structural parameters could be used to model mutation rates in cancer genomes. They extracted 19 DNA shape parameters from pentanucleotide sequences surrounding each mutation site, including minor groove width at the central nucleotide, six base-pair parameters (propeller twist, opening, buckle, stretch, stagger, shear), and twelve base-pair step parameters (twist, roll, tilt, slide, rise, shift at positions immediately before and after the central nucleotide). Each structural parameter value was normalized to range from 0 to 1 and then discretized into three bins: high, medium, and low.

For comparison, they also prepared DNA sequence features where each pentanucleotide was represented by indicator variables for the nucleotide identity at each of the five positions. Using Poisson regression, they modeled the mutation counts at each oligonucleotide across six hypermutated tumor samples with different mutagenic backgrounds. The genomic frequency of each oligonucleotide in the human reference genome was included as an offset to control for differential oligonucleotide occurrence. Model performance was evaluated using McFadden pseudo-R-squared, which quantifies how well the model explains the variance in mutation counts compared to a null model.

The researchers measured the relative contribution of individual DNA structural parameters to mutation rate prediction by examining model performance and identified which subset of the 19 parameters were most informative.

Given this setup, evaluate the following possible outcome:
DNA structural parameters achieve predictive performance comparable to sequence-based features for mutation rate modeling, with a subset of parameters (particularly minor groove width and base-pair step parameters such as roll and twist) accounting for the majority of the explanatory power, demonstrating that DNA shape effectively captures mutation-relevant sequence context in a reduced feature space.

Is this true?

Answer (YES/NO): YES